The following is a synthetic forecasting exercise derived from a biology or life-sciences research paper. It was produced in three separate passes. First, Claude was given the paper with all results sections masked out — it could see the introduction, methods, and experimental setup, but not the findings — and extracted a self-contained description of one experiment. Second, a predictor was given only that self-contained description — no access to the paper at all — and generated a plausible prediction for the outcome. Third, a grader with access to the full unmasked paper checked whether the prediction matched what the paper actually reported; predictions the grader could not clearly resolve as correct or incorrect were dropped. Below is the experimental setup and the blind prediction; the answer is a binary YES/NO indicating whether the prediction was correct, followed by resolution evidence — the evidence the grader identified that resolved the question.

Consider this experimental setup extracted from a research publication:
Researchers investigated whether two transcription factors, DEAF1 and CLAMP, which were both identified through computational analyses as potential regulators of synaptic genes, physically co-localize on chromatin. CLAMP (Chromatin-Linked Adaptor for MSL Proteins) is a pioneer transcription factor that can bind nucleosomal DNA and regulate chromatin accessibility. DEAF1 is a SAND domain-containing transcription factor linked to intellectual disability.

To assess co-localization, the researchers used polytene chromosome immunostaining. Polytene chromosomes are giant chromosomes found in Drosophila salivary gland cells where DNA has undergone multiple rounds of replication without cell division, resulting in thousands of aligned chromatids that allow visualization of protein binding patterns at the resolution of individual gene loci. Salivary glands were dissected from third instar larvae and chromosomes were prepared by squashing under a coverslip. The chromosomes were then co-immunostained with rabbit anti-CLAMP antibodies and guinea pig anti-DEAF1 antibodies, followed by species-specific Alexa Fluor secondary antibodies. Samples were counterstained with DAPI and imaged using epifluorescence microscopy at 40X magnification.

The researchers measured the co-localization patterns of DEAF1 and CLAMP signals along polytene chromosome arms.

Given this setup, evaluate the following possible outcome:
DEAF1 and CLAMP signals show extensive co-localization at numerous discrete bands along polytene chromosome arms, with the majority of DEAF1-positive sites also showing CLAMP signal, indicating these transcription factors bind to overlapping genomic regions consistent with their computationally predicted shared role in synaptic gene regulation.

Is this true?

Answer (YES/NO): NO